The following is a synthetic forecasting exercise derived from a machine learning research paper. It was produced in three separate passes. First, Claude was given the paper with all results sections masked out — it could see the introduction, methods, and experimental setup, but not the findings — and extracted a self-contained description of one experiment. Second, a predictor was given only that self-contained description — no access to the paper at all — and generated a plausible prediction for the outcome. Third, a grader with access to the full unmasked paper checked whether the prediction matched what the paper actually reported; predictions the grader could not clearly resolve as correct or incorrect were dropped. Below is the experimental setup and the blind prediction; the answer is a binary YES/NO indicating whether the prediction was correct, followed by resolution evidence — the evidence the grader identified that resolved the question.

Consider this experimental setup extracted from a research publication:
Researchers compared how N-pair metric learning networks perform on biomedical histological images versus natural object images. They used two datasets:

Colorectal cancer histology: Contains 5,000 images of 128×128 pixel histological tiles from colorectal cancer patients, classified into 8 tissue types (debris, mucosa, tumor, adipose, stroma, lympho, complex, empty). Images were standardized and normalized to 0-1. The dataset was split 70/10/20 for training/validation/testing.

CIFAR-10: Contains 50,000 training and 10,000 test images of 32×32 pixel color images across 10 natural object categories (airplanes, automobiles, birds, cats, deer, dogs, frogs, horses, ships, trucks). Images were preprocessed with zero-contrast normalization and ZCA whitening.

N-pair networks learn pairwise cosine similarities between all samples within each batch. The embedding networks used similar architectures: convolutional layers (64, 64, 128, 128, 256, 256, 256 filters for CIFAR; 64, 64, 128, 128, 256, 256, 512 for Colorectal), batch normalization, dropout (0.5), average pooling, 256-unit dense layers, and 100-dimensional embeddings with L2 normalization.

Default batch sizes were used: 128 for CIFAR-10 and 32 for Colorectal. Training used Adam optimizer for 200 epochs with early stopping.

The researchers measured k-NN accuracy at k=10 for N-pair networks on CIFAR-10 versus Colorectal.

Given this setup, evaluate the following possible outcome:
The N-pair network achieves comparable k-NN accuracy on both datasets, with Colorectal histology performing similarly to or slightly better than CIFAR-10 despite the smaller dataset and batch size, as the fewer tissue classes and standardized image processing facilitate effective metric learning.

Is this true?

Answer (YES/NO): NO